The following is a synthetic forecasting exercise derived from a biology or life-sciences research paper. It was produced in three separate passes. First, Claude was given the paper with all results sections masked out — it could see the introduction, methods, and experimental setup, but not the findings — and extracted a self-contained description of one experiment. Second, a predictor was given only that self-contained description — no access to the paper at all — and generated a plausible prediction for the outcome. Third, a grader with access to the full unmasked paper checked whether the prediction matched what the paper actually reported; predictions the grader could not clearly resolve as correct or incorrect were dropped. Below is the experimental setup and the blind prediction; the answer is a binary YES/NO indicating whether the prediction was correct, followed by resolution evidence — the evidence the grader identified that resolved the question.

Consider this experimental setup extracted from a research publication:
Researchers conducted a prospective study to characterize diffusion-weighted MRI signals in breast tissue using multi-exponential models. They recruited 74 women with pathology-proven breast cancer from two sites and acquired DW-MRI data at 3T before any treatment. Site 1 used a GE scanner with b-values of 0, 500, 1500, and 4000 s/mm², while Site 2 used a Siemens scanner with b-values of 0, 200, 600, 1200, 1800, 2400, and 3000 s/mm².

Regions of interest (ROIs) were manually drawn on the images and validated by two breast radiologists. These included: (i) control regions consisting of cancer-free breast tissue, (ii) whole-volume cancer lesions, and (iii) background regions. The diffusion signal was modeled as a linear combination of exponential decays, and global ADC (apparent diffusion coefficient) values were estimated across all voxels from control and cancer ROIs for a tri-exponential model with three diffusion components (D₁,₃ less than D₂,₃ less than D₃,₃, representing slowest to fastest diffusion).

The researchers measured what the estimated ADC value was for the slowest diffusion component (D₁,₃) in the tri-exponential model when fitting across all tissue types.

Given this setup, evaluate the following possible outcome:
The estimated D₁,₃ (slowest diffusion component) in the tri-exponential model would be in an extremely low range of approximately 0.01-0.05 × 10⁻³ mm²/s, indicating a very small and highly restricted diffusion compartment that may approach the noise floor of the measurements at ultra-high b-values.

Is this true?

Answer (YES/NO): NO